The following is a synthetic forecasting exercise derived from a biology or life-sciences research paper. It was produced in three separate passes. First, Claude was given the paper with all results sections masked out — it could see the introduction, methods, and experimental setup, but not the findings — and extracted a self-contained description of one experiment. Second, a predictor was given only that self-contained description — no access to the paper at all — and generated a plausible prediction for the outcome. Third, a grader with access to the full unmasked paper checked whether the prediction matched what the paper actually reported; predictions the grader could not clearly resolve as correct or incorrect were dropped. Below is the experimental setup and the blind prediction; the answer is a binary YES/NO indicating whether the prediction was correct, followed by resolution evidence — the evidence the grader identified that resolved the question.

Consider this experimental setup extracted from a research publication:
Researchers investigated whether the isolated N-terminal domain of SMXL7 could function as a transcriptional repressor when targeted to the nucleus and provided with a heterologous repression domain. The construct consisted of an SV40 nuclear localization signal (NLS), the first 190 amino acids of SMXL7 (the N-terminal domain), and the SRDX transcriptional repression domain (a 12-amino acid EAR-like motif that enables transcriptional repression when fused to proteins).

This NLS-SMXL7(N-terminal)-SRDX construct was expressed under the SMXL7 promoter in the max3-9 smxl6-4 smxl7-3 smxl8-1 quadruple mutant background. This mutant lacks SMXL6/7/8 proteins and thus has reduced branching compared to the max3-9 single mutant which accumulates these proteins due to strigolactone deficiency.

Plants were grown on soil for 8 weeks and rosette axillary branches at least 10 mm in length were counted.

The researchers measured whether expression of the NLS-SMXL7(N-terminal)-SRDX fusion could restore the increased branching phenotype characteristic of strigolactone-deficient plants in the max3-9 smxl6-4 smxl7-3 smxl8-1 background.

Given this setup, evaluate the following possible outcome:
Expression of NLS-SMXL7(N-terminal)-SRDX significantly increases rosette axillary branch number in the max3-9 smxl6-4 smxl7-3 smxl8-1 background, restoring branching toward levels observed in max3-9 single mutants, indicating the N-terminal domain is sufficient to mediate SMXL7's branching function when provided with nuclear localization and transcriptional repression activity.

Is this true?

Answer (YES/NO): NO